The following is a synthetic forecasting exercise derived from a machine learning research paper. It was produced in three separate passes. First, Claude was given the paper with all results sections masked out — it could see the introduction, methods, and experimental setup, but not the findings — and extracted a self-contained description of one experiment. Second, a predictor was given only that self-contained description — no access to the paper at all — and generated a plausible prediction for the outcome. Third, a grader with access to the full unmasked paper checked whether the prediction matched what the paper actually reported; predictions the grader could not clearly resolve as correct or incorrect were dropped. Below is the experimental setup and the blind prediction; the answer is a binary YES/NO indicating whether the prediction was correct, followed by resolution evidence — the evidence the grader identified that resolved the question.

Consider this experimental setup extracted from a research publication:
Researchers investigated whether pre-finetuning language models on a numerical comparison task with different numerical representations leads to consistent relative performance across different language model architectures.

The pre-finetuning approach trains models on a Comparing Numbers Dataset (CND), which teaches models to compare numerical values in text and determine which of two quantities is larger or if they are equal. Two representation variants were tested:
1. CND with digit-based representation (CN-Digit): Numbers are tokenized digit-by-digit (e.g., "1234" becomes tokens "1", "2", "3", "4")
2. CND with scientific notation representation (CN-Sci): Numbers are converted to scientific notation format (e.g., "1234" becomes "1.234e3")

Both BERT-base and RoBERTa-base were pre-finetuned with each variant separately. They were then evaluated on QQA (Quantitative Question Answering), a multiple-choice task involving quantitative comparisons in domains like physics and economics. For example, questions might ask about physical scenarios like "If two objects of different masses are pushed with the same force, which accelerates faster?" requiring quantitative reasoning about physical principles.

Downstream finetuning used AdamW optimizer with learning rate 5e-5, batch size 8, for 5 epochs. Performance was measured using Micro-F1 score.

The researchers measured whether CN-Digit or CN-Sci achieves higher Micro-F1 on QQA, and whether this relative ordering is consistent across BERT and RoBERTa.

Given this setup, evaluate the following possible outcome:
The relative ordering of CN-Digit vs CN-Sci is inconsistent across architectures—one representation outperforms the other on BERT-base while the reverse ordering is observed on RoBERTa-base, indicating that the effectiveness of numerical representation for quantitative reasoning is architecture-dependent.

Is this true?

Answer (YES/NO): YES